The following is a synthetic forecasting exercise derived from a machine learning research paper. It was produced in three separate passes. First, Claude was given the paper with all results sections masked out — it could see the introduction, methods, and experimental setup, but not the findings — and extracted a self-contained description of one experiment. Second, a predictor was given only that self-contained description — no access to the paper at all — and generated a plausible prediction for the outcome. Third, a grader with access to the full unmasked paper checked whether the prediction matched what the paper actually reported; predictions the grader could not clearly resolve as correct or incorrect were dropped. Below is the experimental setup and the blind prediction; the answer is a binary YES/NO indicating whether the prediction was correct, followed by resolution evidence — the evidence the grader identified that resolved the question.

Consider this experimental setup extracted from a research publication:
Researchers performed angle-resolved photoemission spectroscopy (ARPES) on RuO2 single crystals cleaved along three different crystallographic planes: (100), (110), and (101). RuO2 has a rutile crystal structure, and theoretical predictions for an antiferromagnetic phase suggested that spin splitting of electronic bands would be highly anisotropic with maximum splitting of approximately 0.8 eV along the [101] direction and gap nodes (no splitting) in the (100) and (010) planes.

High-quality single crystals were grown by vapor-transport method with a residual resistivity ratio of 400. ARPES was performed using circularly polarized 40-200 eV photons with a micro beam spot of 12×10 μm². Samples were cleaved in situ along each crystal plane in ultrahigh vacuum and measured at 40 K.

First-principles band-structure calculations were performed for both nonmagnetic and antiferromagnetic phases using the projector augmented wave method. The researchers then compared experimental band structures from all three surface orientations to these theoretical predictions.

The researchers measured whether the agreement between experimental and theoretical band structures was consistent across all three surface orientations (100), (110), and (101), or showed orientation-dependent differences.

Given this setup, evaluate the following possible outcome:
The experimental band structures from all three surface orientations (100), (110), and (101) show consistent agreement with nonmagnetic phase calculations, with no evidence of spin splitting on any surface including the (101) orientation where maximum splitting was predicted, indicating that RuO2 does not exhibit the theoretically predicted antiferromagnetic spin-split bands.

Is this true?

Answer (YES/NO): YES